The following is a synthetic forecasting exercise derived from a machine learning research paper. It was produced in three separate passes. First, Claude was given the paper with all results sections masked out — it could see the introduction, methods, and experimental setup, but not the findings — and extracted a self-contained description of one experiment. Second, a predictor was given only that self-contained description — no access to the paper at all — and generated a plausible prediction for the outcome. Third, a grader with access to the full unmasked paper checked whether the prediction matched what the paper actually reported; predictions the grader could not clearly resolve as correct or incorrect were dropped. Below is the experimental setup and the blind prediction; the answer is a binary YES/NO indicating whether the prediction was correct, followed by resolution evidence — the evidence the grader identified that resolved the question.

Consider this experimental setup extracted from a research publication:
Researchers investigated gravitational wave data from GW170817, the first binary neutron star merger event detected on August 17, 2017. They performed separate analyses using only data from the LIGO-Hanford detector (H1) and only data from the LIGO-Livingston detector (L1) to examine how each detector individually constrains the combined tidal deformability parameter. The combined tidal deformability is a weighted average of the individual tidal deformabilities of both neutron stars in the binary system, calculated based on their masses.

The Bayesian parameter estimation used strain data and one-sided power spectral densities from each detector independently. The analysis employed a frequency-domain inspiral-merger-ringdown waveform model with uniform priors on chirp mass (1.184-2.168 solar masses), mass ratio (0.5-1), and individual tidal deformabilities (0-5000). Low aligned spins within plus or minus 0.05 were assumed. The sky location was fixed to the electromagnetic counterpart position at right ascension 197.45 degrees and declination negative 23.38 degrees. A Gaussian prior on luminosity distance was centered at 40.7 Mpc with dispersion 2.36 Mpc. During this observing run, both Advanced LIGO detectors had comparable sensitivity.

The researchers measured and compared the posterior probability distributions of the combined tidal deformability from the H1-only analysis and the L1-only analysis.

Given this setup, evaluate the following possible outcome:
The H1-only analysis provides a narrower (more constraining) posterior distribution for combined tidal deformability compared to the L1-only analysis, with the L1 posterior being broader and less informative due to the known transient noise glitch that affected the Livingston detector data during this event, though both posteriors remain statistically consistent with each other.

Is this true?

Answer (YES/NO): NO